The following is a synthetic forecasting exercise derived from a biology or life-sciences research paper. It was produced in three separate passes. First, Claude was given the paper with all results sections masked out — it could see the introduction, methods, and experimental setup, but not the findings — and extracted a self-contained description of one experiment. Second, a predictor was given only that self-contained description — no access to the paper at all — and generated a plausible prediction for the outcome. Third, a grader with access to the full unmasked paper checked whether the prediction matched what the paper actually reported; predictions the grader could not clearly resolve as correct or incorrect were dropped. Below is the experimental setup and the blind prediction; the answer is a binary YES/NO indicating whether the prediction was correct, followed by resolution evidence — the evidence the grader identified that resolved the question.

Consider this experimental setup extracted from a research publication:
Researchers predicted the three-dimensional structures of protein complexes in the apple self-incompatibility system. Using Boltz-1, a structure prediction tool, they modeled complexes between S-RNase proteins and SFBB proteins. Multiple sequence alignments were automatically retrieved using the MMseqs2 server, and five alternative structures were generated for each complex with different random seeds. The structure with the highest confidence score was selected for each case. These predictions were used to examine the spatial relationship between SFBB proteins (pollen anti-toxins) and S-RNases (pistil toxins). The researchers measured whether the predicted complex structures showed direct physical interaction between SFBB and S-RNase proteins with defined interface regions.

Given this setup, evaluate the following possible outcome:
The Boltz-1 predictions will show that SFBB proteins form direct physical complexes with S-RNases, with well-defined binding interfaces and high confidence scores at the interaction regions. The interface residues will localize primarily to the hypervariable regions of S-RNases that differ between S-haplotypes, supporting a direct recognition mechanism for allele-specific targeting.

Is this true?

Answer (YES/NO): NO